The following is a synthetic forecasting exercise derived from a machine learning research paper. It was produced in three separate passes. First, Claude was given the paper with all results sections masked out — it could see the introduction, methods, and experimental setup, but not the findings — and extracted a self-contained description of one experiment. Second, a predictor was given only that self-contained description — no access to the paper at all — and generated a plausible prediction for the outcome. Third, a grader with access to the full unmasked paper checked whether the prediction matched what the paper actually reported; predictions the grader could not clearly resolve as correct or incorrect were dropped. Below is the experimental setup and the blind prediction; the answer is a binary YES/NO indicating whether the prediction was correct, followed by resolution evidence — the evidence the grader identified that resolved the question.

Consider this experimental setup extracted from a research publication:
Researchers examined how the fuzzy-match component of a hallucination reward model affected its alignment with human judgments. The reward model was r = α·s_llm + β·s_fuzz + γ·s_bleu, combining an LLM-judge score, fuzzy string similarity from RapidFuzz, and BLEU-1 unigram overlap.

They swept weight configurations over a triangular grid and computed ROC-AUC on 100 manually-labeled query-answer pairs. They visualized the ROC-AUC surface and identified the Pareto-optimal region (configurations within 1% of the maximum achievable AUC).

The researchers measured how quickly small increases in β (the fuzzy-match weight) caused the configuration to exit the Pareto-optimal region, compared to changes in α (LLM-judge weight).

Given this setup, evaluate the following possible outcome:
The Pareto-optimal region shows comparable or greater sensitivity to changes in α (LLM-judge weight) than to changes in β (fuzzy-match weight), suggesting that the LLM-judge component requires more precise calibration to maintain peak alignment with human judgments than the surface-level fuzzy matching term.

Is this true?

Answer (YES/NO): NO